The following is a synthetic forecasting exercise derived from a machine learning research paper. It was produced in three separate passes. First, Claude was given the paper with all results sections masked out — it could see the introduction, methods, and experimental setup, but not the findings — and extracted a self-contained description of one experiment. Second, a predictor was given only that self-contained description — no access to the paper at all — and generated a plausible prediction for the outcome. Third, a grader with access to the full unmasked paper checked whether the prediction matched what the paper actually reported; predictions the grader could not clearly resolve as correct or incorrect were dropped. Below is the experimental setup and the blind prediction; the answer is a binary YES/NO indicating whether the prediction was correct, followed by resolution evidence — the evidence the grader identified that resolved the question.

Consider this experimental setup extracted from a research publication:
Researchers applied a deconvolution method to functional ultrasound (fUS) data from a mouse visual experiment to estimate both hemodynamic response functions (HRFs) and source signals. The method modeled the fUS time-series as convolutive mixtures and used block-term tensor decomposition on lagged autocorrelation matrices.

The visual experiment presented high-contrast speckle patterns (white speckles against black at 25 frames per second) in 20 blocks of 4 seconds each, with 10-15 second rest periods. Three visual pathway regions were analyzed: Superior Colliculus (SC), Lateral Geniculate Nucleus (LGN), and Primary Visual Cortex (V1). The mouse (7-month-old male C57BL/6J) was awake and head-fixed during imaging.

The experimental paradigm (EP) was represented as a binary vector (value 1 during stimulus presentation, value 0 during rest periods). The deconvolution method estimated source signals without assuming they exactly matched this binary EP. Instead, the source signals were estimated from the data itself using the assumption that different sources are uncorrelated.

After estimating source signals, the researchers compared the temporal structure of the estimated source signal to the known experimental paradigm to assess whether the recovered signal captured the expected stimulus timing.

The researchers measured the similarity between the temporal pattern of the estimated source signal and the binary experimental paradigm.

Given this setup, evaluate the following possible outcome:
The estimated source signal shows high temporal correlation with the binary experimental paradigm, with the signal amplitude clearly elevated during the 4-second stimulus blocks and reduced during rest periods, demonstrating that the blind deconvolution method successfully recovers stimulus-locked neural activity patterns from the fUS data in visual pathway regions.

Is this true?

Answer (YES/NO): NO